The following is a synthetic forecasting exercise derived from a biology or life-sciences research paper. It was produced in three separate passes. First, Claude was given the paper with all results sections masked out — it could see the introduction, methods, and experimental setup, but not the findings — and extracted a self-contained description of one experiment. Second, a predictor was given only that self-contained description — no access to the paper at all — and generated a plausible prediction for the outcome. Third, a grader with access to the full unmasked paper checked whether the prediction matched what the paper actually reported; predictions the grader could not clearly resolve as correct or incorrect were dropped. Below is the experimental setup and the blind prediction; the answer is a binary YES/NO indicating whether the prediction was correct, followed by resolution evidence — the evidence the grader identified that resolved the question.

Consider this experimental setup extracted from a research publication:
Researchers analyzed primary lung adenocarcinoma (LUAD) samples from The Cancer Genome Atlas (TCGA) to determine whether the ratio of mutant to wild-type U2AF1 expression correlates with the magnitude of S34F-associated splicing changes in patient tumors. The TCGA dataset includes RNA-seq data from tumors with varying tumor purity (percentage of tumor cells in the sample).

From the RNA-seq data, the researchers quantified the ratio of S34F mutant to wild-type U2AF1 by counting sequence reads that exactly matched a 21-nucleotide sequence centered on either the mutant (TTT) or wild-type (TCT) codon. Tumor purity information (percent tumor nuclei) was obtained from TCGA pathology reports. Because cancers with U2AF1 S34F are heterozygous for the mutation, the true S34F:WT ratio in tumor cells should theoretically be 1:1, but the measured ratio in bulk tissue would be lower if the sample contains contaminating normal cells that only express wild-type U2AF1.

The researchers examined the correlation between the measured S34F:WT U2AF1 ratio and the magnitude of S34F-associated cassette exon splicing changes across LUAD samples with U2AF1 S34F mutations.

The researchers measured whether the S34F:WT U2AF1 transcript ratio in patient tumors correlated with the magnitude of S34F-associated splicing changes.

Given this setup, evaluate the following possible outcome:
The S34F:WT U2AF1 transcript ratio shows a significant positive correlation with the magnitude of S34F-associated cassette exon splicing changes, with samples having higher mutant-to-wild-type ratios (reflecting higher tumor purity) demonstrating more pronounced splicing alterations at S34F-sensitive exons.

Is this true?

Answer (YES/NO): NO